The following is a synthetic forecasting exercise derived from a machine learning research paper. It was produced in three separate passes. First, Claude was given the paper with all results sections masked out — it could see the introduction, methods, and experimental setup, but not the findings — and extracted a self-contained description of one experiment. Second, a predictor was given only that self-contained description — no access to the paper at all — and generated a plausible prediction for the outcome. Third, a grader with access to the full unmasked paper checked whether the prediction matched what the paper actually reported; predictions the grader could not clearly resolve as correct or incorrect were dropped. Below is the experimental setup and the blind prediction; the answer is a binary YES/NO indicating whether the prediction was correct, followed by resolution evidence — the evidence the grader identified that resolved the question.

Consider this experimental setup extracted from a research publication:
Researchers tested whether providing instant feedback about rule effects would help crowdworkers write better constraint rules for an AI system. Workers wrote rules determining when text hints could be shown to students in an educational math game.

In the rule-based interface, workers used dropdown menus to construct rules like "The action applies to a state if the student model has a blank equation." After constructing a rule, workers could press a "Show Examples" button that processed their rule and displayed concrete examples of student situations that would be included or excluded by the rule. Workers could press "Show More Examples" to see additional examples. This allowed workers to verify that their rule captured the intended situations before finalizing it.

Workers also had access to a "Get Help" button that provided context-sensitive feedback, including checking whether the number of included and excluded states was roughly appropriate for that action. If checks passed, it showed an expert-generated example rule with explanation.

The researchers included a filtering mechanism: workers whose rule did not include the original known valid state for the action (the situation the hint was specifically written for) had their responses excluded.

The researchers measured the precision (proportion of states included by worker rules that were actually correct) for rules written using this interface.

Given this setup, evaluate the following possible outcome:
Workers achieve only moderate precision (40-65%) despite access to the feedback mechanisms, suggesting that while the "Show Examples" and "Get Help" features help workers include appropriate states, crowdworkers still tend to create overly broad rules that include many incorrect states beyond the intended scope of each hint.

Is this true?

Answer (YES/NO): YES